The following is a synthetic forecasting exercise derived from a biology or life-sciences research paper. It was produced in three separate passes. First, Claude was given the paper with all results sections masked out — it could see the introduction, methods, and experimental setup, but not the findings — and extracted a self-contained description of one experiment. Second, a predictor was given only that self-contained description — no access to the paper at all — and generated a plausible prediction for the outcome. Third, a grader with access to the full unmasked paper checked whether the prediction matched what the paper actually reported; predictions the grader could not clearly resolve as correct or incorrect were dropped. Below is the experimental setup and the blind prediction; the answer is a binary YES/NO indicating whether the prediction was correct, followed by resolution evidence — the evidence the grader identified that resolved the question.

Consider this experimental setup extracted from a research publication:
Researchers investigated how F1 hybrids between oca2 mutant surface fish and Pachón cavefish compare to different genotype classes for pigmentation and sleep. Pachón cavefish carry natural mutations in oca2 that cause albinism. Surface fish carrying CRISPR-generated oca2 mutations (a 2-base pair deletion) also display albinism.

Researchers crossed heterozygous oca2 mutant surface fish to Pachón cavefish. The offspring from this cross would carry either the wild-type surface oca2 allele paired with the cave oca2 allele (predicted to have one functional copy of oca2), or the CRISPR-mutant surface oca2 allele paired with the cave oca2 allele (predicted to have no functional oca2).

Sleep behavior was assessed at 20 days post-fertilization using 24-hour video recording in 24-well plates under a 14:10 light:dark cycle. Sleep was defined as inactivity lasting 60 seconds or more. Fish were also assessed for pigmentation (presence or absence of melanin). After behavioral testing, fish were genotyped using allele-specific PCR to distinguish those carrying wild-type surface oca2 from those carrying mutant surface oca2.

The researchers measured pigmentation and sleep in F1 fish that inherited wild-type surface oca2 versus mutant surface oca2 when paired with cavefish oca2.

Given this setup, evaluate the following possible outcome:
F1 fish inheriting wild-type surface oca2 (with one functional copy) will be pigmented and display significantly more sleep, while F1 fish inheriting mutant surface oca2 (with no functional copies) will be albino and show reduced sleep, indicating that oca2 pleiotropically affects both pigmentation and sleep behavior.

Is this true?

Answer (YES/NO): YES